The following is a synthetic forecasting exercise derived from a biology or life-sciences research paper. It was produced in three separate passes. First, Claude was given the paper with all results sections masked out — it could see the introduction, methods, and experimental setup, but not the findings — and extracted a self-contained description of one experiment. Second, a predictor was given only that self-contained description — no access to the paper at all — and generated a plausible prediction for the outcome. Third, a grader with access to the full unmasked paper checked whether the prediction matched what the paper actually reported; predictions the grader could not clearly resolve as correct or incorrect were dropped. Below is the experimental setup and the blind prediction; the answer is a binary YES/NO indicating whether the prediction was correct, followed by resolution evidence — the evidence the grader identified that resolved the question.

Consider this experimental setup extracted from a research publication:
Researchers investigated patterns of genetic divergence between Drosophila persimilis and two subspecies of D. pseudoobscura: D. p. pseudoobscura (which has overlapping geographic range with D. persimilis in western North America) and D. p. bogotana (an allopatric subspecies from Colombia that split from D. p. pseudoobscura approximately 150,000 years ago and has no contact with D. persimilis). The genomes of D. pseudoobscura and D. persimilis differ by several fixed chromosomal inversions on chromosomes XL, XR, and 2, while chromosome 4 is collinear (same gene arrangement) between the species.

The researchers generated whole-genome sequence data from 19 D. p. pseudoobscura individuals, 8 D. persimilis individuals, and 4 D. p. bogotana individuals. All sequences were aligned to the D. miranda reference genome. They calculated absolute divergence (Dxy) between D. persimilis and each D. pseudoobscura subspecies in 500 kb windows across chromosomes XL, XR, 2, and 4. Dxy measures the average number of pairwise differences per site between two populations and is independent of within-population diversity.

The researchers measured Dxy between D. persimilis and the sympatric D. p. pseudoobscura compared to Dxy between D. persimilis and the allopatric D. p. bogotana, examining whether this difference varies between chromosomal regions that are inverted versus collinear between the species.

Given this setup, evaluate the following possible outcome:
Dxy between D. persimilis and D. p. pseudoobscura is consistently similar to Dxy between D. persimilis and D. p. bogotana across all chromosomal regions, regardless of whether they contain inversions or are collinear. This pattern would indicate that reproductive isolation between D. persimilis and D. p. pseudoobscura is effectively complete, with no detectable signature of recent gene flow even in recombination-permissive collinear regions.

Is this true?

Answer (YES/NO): NO